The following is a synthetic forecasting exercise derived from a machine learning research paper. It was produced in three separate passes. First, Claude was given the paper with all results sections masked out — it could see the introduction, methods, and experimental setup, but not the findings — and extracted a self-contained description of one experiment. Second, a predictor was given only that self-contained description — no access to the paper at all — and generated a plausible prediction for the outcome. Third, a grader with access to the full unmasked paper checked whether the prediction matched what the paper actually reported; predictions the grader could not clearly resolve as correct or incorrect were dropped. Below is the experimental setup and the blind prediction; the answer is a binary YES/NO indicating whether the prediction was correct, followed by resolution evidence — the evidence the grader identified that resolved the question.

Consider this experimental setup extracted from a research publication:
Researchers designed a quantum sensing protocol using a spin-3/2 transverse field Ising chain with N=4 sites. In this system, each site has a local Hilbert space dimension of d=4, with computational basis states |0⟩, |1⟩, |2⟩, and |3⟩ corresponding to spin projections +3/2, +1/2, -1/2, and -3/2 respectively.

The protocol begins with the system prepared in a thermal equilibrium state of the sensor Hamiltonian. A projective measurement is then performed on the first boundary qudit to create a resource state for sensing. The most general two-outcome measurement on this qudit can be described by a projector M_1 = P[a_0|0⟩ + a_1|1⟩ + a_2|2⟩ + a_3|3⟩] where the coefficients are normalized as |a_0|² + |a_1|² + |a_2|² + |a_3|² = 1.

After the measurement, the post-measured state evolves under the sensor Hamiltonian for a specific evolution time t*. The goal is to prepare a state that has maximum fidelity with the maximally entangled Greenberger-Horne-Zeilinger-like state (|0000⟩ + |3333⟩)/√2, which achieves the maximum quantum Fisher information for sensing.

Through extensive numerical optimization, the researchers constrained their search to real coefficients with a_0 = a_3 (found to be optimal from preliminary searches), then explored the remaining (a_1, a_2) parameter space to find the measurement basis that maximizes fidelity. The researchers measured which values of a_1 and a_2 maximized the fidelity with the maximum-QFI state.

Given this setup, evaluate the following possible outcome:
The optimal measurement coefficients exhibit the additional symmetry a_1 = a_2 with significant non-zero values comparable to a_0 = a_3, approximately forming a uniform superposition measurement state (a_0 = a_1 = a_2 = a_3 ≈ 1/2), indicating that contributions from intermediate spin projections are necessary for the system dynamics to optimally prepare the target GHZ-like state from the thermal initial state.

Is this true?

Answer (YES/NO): NO